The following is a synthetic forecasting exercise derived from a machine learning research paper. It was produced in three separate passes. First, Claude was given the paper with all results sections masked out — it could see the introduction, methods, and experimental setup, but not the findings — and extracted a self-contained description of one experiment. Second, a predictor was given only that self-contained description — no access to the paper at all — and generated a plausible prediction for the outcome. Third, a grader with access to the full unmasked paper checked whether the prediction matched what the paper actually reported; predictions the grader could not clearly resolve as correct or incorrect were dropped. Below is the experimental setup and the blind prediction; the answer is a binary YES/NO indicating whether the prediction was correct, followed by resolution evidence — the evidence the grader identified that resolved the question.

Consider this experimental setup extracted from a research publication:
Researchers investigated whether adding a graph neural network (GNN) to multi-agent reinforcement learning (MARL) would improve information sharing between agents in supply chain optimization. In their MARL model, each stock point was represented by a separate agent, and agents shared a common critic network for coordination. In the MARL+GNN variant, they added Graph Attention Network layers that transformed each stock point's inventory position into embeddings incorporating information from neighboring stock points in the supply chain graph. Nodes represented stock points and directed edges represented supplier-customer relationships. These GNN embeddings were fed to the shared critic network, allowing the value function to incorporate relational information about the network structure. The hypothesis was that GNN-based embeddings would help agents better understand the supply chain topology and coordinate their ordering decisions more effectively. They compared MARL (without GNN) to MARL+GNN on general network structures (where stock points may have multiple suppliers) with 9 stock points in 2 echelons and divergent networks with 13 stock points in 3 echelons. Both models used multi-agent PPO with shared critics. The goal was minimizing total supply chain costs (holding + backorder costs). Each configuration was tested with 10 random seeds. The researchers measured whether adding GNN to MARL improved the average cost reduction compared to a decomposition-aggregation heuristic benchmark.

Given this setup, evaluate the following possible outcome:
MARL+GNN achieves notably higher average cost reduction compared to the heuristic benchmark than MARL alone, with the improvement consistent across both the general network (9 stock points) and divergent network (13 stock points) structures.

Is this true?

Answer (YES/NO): NO